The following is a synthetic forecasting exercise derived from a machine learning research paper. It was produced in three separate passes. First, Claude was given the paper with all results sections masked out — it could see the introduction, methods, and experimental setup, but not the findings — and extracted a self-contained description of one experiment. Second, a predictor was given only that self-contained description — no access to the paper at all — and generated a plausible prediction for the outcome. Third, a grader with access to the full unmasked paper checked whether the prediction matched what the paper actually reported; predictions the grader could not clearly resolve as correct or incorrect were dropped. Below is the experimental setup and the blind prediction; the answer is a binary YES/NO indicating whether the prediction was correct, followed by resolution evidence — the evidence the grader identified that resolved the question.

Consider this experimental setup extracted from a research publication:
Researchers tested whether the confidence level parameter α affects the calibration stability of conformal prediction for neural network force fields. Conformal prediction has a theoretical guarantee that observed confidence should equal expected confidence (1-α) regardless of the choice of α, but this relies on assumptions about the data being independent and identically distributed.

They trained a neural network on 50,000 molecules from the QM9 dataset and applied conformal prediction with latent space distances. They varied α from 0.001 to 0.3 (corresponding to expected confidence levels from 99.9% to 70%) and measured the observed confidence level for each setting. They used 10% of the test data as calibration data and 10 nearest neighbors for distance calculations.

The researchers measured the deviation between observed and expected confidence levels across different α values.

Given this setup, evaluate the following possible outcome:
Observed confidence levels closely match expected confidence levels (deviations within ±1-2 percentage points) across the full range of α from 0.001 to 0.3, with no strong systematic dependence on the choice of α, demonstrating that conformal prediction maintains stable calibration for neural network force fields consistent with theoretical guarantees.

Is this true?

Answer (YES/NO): YES